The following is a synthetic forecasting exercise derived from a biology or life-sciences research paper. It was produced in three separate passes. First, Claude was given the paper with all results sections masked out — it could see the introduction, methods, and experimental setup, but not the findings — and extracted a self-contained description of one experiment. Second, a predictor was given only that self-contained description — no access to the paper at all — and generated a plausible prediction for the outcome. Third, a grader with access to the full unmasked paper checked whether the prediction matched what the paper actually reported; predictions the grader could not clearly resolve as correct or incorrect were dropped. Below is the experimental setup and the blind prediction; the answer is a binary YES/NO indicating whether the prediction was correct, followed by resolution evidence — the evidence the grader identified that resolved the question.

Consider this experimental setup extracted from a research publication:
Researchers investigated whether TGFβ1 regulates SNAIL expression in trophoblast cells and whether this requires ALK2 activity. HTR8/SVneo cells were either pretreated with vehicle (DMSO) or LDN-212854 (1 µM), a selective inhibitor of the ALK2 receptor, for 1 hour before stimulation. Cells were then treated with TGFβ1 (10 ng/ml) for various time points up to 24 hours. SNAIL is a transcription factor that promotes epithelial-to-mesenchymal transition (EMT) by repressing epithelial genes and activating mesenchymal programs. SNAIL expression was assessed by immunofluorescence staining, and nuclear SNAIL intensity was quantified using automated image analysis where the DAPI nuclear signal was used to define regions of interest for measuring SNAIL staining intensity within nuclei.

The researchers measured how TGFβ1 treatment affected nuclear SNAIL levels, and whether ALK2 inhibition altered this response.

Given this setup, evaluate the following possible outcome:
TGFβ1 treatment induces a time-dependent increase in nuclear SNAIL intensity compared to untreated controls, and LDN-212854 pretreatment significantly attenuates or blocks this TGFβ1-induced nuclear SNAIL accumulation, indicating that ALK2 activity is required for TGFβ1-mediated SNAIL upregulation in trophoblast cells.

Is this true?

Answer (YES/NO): YES